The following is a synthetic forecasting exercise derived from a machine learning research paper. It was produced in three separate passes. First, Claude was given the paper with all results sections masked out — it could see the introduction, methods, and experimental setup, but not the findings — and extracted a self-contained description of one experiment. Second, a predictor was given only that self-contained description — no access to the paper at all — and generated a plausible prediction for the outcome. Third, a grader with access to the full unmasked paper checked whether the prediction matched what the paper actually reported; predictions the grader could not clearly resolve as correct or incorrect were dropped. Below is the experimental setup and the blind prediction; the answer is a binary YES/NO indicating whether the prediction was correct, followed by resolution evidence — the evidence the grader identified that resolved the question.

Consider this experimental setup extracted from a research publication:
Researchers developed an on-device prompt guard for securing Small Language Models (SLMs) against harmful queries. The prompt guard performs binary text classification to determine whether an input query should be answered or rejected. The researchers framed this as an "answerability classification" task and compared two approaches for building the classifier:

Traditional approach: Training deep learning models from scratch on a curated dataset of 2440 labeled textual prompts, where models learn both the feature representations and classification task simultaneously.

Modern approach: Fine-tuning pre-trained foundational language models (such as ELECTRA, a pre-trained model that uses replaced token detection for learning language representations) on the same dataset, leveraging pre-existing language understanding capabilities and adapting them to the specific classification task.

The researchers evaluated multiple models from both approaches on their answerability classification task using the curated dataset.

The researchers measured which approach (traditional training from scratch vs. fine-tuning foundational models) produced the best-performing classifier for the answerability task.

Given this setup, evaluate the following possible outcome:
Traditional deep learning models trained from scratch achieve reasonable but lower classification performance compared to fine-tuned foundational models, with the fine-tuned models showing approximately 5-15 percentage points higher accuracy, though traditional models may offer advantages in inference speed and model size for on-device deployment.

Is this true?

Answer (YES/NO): NO